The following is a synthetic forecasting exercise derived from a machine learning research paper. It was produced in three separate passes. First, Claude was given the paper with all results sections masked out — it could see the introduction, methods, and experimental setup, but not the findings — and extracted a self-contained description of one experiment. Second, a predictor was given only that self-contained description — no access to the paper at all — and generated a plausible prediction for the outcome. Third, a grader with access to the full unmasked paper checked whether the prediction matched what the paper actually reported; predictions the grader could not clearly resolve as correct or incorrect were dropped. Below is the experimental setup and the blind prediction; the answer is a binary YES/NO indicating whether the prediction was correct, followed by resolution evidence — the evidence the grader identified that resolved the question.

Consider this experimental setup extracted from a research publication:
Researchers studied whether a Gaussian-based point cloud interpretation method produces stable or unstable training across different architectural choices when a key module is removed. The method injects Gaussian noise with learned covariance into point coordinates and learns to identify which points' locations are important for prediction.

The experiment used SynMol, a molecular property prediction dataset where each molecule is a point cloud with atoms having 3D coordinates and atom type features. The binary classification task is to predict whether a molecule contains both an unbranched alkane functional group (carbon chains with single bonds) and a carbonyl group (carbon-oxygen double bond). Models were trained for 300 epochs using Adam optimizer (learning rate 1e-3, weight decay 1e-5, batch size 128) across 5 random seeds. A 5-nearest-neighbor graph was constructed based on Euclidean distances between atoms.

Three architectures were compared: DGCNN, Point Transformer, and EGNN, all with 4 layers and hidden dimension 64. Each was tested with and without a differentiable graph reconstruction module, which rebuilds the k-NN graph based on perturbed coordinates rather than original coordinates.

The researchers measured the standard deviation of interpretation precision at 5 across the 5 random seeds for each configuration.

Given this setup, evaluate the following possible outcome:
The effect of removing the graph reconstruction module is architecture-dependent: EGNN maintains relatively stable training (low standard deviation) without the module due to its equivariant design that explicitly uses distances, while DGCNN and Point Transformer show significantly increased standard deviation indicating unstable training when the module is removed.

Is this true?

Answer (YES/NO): NO